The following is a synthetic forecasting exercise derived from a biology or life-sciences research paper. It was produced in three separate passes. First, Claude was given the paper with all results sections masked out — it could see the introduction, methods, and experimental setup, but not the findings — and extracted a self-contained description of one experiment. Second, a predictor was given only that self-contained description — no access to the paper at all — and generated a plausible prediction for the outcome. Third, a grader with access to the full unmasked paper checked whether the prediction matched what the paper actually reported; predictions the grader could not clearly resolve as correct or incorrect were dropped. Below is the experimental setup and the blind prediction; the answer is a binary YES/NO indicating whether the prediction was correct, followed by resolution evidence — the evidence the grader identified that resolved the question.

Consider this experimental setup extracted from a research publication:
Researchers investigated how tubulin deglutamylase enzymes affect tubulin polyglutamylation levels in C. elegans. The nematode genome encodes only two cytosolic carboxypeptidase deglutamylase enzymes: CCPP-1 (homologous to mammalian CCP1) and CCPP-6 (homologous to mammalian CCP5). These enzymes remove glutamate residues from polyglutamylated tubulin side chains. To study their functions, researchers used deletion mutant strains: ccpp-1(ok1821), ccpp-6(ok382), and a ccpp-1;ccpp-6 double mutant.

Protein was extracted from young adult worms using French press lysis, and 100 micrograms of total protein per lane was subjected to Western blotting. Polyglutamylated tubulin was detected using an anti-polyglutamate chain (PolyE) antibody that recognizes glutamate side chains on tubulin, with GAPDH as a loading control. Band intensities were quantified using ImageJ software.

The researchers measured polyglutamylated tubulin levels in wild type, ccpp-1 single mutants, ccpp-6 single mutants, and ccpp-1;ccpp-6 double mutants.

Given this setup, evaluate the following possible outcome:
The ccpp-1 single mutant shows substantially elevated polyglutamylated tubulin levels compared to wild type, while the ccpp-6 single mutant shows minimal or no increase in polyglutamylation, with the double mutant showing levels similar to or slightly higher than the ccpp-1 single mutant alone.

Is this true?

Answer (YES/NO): NO